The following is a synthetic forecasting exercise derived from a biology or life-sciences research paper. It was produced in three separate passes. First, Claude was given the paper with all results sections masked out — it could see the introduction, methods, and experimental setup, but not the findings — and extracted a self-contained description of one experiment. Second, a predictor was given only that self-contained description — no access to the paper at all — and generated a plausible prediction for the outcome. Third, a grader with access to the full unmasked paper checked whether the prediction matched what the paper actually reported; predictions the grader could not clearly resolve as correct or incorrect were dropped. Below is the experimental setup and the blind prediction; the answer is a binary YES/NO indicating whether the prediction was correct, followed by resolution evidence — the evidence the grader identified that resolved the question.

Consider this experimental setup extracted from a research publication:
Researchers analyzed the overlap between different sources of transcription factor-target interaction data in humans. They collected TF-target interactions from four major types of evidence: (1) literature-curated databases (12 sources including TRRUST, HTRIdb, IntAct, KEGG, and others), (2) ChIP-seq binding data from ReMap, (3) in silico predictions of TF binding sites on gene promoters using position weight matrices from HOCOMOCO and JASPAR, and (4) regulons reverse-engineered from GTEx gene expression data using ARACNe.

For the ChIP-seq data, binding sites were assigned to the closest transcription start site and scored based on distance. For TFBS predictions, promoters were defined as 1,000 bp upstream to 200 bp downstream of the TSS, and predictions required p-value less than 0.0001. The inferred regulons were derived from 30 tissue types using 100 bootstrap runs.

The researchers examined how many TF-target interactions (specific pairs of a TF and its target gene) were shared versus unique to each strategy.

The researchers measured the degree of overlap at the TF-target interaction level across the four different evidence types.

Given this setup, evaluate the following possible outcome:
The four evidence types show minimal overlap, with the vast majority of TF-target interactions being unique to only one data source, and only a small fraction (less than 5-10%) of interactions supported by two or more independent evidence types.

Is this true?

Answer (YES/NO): YES